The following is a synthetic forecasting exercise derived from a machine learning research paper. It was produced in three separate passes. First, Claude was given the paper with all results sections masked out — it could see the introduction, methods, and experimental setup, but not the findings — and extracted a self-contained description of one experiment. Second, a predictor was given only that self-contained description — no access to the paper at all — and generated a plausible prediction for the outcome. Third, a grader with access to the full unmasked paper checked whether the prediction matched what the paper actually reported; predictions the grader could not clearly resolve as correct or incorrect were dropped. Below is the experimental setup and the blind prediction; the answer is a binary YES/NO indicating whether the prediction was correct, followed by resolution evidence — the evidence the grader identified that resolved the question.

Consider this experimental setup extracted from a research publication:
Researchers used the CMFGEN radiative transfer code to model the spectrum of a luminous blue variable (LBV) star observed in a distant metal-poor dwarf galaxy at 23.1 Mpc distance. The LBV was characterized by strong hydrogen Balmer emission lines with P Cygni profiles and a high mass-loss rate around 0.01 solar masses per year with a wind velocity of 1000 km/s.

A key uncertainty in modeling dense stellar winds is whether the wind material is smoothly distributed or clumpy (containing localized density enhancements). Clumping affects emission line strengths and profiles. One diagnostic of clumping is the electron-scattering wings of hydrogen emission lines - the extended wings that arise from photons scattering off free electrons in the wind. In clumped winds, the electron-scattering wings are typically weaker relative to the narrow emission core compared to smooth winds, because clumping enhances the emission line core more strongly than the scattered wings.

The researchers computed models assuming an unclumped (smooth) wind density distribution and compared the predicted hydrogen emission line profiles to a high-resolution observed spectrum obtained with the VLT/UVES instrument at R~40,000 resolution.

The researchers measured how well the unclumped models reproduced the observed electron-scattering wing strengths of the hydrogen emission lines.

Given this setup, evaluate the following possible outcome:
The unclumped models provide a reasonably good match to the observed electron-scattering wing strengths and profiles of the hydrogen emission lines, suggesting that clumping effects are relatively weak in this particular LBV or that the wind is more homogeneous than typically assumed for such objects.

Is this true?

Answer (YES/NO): YES